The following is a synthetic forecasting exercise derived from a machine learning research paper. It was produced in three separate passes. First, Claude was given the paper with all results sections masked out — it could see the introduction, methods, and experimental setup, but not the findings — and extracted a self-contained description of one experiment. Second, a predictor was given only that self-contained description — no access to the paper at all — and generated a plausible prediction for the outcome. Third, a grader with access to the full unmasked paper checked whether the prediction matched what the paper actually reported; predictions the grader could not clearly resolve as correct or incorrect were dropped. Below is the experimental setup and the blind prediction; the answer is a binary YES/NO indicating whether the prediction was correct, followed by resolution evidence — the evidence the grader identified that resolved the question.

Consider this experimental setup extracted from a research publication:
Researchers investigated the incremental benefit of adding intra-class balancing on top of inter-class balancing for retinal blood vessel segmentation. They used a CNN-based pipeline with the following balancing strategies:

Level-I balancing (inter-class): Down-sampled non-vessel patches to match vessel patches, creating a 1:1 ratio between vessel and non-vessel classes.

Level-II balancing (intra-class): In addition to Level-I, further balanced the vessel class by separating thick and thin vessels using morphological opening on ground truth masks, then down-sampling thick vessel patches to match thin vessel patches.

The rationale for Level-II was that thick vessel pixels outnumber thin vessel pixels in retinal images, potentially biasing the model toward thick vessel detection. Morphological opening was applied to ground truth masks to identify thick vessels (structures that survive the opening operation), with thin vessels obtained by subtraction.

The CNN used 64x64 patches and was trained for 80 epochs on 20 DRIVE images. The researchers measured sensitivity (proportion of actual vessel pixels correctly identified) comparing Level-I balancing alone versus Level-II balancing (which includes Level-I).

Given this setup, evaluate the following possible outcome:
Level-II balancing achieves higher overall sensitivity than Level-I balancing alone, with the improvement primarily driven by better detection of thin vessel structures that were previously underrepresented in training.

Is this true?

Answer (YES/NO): YES